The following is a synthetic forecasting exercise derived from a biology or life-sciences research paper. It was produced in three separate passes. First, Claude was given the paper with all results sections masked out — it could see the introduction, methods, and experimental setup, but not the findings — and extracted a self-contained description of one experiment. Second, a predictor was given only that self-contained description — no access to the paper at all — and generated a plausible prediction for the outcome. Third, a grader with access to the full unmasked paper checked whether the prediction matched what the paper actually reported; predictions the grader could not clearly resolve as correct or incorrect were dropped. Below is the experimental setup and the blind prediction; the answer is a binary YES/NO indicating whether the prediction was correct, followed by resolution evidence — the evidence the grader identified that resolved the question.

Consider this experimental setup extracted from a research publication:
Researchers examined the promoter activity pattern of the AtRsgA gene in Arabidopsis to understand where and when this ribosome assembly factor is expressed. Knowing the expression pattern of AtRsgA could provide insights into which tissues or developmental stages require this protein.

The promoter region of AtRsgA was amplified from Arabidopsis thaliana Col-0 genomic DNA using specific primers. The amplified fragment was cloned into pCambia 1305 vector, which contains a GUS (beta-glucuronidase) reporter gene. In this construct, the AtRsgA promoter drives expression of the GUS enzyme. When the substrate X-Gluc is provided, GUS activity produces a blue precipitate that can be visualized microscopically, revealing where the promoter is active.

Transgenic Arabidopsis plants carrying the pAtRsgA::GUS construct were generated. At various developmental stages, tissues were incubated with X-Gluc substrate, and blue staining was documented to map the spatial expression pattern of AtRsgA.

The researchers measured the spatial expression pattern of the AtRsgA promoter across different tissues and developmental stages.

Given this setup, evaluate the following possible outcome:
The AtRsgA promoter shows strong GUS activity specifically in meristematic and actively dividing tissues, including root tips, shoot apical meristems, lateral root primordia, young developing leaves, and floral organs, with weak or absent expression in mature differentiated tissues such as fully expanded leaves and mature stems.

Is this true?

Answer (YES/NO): NO